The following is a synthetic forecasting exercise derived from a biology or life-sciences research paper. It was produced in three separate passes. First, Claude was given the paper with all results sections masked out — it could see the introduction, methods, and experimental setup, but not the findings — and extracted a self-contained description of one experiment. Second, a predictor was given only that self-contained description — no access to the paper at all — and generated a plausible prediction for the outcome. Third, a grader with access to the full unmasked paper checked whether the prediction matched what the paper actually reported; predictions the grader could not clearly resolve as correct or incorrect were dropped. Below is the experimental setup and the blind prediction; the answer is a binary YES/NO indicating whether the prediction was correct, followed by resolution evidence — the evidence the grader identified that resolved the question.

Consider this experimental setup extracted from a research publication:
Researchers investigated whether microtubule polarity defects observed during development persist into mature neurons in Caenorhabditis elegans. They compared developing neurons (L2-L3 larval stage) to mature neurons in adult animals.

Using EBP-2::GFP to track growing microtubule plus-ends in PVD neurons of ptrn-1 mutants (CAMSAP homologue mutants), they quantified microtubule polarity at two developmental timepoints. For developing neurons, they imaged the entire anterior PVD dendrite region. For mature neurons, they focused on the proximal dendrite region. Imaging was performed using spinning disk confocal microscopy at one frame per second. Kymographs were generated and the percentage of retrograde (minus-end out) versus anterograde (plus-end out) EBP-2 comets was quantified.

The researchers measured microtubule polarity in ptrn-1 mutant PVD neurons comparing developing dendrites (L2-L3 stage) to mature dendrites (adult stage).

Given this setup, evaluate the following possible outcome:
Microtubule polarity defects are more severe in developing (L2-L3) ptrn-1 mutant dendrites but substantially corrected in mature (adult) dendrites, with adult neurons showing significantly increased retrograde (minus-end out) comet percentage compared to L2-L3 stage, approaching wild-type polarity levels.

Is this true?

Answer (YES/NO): NO